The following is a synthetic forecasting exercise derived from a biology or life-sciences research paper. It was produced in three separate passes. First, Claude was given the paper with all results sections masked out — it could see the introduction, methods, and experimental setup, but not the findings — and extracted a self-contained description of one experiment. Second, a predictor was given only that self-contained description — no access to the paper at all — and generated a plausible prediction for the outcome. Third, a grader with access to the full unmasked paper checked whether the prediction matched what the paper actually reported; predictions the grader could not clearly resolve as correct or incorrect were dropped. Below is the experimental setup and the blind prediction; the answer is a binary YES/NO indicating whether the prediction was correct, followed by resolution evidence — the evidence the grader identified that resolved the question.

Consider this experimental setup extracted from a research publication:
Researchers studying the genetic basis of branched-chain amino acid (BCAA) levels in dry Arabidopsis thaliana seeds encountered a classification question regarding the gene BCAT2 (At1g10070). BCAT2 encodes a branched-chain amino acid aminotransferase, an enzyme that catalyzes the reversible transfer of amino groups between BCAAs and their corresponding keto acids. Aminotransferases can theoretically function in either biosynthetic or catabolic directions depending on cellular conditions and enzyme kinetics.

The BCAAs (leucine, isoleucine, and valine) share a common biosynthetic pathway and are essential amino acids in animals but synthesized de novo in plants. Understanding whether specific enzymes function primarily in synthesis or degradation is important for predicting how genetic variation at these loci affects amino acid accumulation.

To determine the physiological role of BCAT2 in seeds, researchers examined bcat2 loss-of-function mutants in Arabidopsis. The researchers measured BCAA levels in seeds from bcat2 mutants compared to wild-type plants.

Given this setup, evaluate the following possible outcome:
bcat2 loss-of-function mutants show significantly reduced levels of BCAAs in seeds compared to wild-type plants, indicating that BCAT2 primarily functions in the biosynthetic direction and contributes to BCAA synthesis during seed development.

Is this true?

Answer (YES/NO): NO